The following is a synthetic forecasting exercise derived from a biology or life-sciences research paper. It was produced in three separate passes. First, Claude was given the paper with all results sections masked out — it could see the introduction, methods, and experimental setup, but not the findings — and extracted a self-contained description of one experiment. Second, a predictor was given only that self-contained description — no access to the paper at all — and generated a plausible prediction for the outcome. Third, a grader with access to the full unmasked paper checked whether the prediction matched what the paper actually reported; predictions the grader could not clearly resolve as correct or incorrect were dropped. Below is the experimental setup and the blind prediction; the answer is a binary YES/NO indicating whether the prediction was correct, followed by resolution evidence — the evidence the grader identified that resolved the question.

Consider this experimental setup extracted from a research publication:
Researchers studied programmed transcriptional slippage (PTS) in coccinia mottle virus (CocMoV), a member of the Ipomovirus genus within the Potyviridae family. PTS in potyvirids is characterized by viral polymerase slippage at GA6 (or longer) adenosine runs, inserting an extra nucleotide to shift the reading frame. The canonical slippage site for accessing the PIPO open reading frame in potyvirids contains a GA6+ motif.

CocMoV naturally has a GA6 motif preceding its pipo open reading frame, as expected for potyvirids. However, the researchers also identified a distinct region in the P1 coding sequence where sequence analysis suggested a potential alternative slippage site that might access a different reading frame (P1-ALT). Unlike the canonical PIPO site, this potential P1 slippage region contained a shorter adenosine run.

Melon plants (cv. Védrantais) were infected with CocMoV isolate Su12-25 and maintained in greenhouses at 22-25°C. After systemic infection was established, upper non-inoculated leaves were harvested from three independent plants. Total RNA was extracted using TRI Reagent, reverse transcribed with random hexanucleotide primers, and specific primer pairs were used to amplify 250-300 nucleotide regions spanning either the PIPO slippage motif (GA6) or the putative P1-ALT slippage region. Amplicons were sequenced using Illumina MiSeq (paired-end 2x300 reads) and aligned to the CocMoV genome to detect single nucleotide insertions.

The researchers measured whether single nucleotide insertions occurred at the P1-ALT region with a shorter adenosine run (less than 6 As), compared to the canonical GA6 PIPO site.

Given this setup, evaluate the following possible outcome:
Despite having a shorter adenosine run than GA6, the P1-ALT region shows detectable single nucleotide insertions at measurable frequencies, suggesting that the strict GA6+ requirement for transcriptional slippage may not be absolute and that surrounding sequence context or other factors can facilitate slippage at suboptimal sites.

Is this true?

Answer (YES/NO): NO